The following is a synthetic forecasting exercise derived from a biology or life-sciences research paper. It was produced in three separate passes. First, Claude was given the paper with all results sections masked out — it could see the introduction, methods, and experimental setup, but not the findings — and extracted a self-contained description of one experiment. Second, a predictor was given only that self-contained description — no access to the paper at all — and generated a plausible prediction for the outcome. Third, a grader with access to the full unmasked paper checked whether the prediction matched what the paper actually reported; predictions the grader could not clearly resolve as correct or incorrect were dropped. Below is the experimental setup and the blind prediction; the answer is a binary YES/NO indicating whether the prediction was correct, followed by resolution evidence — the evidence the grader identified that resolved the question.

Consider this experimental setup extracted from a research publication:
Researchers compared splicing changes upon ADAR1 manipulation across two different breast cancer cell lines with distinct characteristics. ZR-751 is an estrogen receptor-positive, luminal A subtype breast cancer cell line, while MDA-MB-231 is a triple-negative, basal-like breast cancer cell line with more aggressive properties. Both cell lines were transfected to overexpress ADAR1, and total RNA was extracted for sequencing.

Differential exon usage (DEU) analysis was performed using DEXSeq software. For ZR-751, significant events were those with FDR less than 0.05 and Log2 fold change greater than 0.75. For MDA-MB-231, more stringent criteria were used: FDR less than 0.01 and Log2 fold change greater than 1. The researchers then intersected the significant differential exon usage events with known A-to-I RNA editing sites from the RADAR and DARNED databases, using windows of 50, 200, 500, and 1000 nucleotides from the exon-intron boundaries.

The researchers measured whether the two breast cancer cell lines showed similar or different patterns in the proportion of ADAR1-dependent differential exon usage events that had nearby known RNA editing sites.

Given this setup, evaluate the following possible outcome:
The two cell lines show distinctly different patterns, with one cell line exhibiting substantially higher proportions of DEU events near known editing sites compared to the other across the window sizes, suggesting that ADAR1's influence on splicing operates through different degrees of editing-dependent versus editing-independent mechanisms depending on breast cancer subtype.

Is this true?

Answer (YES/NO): NO